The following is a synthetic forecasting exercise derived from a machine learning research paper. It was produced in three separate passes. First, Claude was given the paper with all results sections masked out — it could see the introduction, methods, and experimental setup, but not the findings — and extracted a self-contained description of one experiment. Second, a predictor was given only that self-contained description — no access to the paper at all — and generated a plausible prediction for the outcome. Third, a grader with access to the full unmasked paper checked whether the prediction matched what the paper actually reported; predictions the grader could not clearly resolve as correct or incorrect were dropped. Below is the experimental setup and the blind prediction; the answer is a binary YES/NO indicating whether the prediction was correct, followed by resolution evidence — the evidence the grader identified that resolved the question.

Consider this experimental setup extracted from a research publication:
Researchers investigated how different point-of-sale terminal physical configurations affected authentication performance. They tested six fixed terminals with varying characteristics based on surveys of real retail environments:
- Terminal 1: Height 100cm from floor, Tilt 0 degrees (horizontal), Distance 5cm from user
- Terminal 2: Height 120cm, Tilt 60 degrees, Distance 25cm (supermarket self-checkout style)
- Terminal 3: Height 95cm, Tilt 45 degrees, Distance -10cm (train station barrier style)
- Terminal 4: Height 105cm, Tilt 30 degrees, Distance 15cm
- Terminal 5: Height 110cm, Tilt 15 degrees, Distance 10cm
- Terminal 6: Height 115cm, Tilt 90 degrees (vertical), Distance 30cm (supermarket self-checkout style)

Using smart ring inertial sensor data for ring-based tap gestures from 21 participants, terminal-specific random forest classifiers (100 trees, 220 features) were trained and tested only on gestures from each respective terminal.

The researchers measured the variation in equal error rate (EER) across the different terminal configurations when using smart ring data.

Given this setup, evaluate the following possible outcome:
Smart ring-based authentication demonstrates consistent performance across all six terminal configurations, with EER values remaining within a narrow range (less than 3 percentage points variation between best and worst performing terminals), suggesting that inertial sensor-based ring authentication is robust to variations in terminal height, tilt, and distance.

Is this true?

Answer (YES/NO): NO